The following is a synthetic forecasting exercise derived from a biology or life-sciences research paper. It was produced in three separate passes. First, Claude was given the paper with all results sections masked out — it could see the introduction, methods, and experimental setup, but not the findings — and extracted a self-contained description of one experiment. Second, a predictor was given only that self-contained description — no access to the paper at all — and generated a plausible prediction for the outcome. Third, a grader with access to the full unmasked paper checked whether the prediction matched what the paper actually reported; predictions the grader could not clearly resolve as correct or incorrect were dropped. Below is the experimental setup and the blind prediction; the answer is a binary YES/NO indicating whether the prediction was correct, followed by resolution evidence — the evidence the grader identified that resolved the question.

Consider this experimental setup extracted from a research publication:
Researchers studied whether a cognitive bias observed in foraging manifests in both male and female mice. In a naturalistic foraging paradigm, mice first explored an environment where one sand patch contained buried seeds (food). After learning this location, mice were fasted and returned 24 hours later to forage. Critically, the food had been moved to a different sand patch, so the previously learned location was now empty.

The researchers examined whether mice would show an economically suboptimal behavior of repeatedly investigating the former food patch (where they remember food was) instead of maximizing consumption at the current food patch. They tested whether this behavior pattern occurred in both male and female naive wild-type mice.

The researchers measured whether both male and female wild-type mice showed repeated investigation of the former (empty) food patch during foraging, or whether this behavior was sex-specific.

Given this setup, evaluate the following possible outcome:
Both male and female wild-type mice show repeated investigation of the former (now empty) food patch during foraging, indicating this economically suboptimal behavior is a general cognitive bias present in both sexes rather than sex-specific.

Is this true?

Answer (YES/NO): YES